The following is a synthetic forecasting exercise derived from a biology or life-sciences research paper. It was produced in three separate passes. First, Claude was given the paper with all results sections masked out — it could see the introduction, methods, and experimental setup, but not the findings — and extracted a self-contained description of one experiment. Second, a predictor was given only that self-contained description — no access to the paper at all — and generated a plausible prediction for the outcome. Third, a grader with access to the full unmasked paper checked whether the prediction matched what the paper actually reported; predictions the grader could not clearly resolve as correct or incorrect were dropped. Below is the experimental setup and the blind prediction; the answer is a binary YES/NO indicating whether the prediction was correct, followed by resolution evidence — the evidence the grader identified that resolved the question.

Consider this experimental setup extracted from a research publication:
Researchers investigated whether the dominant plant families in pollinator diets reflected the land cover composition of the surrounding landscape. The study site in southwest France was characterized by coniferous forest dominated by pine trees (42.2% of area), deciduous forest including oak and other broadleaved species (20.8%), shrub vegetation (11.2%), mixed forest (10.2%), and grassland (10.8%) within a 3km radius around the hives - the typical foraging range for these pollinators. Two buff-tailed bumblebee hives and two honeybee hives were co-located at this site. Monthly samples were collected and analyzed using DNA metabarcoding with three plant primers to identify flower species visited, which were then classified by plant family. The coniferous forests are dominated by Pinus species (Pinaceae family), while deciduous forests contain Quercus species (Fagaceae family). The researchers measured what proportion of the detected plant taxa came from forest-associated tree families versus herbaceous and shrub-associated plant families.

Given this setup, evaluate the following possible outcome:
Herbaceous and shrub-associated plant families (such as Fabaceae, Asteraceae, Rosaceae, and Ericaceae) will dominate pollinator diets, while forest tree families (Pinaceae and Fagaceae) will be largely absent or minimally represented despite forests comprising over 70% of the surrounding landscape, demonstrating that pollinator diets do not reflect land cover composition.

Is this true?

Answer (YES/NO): NO